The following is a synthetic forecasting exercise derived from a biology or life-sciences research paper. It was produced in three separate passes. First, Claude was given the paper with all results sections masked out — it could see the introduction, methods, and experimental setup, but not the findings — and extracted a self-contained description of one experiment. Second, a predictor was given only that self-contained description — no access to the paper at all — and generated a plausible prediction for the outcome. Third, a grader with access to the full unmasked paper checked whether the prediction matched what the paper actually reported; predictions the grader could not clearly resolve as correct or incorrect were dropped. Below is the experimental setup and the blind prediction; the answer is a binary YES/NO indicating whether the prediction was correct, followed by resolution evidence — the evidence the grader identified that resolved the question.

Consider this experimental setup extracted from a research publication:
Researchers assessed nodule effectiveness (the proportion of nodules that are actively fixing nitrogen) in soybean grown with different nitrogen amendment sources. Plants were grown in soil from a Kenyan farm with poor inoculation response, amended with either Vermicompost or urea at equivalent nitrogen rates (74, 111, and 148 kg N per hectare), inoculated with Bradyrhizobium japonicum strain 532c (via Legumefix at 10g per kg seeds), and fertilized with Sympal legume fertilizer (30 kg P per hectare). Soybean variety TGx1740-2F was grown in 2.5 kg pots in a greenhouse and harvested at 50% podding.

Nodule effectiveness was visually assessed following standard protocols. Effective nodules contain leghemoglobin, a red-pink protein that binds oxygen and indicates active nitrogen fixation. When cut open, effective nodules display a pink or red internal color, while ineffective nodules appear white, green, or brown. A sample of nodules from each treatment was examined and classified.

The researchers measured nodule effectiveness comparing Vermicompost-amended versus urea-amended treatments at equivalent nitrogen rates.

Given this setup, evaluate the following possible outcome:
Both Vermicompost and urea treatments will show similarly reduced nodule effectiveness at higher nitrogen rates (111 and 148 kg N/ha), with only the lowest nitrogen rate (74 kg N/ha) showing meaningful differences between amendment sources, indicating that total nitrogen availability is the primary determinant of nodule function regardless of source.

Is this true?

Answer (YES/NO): NO